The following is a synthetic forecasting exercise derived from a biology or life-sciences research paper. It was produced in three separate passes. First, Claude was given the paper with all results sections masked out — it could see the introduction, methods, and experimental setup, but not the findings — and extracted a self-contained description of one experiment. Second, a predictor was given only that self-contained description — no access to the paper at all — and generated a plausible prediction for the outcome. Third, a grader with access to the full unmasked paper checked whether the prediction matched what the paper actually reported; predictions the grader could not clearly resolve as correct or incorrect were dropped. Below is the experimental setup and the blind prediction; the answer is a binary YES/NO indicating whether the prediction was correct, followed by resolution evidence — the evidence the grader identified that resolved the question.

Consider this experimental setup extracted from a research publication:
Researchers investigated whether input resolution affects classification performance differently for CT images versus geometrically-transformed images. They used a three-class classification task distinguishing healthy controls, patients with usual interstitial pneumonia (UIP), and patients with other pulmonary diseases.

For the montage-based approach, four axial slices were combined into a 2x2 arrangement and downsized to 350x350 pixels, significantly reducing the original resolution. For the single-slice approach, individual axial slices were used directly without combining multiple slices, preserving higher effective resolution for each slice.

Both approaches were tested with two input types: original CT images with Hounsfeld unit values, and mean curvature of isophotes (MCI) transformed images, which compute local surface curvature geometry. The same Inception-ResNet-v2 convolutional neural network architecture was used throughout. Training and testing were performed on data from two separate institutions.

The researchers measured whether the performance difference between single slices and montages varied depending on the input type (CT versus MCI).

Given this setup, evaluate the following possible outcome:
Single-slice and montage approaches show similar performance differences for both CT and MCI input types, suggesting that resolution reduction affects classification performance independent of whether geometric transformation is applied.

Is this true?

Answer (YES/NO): NO